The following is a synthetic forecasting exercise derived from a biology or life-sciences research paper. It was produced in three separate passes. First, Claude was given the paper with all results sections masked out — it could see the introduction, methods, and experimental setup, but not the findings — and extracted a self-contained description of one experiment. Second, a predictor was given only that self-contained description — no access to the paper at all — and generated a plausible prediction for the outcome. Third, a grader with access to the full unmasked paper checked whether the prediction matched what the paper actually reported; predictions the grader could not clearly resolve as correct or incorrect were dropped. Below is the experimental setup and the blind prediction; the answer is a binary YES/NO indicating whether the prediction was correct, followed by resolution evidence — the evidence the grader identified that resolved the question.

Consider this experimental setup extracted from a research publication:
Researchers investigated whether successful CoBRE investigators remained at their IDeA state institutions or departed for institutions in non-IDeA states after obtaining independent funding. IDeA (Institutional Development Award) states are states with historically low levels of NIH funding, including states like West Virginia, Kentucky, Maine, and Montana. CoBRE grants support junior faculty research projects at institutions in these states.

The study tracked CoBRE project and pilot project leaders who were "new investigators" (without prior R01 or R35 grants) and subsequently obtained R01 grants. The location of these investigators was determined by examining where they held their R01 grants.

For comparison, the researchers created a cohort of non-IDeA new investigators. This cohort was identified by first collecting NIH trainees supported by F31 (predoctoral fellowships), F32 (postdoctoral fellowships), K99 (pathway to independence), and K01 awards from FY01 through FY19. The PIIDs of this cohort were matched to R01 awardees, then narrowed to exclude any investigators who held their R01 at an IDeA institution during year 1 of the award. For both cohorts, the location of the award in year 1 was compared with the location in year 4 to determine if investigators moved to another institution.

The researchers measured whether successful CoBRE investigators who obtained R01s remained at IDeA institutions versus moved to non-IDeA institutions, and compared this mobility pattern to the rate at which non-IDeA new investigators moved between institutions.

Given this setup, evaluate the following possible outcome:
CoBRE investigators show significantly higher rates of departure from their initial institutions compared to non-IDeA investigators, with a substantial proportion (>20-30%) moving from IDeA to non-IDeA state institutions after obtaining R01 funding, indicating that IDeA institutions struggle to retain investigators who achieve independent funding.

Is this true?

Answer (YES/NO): NO